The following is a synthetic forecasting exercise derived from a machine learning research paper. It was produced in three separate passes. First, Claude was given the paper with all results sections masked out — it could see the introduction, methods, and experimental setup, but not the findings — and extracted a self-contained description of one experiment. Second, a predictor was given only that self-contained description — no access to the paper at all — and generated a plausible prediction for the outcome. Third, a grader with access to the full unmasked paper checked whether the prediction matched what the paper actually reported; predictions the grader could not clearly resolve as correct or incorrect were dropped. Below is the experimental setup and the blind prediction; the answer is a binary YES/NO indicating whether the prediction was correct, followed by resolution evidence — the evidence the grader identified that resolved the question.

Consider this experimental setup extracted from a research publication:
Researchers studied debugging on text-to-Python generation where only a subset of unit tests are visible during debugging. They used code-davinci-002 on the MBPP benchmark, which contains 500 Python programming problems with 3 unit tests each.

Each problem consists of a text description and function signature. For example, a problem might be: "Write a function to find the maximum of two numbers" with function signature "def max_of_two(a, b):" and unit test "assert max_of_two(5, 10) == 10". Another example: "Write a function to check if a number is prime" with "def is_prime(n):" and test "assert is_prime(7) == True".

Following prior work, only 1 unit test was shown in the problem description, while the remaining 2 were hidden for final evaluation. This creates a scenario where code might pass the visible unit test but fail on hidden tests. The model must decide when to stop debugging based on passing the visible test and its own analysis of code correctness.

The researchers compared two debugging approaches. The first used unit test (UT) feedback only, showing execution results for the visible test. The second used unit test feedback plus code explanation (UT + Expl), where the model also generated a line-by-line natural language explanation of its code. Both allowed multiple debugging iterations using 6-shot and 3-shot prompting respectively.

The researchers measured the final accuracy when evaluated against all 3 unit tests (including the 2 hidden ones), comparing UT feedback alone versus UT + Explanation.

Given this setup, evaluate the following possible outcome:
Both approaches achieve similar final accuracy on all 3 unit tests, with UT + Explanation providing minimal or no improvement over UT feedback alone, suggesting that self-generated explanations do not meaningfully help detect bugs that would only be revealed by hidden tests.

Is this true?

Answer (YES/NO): YES